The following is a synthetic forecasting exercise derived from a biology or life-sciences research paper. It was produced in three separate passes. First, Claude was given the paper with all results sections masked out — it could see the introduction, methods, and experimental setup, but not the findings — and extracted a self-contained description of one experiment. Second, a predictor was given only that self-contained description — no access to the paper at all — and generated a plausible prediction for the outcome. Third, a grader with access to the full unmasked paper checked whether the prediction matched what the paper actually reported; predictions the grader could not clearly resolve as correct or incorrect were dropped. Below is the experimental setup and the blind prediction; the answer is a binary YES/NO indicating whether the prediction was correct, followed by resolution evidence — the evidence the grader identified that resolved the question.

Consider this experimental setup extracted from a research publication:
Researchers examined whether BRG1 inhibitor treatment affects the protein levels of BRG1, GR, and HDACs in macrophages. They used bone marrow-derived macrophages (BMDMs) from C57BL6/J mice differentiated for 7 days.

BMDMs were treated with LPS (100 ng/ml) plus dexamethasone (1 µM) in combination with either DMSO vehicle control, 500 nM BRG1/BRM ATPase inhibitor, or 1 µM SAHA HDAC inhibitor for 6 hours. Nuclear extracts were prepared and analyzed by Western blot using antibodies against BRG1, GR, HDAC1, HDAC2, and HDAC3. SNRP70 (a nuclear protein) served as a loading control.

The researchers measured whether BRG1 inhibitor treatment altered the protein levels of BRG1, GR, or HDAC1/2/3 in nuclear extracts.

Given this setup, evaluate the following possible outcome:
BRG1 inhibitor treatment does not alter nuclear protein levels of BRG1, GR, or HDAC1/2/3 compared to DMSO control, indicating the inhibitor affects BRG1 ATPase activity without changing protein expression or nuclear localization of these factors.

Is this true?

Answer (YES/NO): YES